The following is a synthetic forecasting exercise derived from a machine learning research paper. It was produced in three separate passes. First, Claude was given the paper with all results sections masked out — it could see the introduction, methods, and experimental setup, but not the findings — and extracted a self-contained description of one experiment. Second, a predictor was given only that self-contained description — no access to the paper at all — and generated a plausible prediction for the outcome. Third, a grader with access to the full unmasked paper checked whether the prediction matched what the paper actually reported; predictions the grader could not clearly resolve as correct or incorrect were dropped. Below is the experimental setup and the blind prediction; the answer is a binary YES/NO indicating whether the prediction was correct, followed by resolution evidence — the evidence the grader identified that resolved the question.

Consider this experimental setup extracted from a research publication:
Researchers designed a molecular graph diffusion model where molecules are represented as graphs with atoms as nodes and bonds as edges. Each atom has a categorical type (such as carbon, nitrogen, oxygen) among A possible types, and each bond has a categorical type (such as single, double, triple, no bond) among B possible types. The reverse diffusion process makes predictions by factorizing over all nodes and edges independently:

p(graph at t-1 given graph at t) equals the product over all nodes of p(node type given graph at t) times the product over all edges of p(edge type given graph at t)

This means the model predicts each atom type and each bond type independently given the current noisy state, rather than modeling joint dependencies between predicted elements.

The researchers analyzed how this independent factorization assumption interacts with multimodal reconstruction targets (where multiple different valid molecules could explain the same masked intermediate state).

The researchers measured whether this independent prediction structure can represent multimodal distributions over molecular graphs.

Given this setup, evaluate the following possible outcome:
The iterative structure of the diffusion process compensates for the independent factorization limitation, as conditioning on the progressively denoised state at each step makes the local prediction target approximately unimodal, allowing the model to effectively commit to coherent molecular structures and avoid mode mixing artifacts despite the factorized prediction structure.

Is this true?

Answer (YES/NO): NO